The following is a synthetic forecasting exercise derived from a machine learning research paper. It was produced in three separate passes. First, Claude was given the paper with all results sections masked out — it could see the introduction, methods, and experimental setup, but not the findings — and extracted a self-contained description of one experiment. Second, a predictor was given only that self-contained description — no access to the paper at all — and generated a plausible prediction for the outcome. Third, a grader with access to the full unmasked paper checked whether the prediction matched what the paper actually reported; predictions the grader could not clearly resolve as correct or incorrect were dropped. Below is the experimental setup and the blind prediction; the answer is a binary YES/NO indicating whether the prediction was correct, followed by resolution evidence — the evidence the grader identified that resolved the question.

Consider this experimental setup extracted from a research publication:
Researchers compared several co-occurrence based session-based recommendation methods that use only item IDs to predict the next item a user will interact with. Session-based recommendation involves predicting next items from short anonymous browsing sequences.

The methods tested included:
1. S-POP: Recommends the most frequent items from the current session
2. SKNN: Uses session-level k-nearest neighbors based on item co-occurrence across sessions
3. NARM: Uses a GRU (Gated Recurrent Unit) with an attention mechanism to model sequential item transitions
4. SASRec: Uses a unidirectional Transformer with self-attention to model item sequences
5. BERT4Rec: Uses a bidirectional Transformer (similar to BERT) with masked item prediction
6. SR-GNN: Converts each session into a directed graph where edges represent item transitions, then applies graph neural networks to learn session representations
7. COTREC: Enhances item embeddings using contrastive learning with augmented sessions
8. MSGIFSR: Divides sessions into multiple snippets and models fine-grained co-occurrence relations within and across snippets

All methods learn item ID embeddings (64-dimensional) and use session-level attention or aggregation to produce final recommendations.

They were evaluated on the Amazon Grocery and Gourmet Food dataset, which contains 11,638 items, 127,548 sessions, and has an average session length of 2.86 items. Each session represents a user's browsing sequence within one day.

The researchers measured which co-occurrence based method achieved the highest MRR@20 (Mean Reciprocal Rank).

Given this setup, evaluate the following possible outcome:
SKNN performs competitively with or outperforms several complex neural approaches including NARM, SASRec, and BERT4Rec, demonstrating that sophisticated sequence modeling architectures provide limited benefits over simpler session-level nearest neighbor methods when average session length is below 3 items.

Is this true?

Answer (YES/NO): NO